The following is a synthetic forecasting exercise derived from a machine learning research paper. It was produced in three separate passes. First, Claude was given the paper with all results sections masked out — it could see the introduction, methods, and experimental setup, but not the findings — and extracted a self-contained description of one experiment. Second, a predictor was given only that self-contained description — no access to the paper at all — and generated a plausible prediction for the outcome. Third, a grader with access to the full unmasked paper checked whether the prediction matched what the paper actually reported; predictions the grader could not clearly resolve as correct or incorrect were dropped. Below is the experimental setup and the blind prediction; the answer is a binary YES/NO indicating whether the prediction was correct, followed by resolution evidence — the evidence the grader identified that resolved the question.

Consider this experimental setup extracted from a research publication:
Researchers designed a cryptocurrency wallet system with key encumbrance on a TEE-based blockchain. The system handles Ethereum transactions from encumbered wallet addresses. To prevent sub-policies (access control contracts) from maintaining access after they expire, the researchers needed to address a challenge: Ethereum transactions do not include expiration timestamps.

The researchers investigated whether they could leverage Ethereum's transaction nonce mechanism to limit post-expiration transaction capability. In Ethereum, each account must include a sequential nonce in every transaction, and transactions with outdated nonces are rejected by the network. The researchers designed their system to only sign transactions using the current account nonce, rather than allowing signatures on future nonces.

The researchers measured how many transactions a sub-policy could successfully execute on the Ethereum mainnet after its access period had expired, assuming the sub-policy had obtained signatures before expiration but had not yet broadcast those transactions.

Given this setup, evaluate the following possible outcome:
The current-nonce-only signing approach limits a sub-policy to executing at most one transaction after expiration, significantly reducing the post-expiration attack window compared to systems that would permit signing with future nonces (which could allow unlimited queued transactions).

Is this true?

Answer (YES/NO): YES